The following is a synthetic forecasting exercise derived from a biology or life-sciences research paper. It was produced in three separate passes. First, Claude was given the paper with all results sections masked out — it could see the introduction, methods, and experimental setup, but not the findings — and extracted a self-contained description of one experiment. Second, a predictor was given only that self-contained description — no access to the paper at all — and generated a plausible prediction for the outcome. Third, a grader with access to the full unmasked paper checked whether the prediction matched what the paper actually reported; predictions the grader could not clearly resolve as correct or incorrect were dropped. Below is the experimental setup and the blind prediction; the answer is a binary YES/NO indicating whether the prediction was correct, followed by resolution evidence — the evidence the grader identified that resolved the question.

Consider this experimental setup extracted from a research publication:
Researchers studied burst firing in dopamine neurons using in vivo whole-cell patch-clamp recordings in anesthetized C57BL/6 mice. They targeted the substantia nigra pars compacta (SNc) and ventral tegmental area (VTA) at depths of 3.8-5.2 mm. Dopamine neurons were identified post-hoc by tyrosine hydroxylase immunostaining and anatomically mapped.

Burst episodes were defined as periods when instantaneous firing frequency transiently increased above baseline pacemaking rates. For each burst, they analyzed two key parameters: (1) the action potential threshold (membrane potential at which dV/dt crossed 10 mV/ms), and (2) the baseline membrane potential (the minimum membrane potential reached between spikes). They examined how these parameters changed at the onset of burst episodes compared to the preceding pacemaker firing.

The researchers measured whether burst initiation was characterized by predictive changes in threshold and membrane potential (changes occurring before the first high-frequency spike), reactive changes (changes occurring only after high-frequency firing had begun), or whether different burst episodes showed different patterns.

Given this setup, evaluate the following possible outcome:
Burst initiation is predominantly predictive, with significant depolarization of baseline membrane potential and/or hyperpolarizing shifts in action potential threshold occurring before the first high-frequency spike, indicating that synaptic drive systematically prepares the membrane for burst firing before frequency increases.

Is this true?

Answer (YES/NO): NO